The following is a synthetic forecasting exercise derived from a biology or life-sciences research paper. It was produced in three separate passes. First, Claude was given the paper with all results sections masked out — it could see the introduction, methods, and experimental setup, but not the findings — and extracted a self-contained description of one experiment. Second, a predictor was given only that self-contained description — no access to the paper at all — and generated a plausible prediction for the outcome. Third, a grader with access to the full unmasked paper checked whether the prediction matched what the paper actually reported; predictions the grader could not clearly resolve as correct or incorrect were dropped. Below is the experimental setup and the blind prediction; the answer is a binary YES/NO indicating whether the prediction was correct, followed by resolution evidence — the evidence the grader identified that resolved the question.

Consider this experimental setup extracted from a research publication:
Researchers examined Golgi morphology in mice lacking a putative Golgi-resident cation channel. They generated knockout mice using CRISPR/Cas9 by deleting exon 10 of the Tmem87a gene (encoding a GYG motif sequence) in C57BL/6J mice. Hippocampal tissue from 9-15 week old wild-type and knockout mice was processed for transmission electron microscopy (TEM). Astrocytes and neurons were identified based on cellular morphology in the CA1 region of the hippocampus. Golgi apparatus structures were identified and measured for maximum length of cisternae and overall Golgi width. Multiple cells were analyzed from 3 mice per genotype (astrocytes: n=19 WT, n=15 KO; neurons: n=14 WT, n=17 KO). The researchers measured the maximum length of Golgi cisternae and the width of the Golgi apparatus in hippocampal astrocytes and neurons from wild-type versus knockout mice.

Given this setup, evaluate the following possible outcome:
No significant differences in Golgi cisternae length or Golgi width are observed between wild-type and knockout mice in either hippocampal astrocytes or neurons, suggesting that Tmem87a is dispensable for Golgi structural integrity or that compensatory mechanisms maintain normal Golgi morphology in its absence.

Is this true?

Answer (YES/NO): NO